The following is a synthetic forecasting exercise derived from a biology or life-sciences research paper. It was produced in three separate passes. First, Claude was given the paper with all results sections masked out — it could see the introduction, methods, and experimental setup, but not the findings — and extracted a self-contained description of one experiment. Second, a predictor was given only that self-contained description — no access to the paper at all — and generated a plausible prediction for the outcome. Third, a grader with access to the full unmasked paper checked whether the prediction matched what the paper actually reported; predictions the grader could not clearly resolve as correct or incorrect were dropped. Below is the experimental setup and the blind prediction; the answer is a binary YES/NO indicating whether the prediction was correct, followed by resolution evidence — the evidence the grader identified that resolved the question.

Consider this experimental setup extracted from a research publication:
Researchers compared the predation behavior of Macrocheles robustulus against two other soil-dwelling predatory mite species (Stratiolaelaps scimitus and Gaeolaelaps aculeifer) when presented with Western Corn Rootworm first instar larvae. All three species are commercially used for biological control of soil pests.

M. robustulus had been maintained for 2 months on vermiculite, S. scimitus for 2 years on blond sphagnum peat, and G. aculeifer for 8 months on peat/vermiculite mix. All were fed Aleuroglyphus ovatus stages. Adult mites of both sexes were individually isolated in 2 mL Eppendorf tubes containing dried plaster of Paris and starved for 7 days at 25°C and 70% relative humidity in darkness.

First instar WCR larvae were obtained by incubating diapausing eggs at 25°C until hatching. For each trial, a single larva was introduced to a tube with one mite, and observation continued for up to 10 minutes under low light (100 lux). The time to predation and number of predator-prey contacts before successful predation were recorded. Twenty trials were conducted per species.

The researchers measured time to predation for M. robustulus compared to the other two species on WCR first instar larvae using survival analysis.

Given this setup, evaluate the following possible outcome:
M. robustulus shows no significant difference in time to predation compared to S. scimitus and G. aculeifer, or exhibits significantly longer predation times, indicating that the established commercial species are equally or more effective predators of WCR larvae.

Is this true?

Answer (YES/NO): NO